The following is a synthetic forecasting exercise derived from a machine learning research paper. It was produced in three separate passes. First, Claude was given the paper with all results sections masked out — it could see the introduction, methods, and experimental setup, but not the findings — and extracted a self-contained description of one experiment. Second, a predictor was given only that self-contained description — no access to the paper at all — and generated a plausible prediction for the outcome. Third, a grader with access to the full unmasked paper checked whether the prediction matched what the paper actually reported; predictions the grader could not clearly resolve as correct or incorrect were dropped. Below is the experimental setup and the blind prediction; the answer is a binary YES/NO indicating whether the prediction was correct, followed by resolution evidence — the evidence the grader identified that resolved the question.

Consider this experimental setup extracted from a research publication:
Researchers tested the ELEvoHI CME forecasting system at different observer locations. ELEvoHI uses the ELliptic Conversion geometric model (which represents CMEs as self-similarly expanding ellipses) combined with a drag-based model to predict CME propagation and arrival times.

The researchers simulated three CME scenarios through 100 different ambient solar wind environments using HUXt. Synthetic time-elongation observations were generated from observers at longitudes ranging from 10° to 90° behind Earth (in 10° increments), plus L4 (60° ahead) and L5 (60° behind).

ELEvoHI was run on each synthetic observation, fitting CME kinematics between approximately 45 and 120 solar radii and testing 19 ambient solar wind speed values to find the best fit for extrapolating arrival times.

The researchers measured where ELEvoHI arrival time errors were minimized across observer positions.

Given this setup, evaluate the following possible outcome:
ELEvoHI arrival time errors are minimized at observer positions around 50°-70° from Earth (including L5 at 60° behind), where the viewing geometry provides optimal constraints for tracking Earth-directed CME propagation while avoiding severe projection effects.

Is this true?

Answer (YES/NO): NO